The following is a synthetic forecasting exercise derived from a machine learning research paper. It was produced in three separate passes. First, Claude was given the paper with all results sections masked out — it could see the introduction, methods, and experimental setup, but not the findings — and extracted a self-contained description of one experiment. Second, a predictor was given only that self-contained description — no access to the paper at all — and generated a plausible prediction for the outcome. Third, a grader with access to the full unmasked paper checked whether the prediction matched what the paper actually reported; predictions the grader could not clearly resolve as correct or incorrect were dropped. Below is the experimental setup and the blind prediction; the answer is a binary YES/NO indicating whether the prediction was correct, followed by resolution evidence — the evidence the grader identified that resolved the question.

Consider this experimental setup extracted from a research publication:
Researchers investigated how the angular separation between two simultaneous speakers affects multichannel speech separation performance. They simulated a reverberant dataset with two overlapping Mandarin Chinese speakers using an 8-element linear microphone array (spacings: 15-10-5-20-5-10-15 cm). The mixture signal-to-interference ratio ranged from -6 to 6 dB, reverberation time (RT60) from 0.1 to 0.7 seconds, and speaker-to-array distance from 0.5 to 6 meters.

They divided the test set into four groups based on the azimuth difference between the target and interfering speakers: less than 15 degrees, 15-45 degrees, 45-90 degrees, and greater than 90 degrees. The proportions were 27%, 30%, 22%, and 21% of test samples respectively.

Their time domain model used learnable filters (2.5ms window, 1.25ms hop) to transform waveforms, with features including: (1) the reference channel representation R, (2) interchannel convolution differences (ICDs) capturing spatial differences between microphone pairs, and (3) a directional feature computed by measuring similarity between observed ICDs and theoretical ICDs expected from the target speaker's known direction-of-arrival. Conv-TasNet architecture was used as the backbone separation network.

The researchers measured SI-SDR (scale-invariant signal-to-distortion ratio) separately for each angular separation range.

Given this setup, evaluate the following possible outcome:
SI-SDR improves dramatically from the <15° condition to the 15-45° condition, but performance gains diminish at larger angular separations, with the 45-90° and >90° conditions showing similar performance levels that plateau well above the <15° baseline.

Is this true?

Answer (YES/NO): NO